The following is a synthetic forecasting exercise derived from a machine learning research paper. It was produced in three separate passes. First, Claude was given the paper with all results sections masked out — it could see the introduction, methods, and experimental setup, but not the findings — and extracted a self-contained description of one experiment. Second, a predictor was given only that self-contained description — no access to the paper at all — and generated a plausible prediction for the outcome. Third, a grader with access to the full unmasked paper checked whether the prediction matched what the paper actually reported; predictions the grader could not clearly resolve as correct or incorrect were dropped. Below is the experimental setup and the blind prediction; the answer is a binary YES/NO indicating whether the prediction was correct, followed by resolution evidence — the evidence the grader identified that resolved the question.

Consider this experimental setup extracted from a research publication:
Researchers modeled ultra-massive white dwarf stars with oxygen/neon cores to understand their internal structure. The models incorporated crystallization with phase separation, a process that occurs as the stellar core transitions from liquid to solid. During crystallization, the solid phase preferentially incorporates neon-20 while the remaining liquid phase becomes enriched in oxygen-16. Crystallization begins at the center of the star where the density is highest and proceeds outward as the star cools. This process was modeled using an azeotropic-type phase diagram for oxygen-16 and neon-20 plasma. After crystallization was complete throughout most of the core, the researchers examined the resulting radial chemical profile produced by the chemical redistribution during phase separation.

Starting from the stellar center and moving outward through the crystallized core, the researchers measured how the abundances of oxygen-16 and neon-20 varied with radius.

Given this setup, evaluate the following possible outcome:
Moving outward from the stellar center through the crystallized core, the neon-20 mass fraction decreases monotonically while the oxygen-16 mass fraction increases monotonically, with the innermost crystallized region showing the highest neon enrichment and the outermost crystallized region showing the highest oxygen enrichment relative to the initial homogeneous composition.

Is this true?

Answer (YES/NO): YES